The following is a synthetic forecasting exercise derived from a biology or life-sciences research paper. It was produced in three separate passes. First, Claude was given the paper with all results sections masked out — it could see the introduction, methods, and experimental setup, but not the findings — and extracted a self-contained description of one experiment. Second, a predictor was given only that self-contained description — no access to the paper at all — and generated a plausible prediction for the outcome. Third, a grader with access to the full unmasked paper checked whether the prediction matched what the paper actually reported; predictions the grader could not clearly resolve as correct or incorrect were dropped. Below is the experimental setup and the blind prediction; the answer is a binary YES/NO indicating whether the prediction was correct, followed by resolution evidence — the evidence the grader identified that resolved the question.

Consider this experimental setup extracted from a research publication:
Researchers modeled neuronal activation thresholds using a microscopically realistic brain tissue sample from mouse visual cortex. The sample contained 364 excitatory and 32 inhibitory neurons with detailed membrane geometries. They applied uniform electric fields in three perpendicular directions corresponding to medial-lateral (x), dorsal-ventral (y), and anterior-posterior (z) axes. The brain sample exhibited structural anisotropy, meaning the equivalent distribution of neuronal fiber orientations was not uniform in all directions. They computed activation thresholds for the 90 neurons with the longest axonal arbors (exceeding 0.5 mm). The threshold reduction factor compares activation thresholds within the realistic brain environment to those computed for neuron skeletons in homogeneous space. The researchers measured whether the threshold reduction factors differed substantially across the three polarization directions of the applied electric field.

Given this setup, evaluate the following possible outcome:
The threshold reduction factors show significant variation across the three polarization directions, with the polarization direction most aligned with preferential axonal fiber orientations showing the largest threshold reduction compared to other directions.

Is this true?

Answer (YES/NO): NO